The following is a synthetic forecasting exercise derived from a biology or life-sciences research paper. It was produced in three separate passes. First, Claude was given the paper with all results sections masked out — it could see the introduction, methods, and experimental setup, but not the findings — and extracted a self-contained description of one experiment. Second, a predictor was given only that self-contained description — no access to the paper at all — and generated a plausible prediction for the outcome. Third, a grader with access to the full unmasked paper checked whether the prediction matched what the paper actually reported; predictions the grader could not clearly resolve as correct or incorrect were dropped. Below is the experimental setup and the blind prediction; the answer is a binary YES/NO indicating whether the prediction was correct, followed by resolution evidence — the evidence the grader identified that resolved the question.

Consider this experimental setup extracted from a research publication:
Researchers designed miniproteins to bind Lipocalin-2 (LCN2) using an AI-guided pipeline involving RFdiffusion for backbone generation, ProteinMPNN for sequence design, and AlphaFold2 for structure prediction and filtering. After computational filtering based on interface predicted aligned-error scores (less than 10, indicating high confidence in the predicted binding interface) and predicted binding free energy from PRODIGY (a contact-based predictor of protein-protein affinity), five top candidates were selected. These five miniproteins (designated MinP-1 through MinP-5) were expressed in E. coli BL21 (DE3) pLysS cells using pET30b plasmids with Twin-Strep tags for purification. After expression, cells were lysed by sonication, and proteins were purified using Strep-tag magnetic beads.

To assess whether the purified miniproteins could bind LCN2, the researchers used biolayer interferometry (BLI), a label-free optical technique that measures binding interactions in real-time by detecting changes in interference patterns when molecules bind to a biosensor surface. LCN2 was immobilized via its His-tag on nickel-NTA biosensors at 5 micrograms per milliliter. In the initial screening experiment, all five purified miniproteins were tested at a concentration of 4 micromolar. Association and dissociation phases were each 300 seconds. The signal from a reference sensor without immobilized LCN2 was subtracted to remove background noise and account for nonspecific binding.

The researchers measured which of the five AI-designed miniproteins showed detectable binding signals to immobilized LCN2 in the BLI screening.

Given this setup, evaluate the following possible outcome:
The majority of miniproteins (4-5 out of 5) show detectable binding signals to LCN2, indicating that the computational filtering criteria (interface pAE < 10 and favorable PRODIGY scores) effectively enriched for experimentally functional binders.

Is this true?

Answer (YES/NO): NO